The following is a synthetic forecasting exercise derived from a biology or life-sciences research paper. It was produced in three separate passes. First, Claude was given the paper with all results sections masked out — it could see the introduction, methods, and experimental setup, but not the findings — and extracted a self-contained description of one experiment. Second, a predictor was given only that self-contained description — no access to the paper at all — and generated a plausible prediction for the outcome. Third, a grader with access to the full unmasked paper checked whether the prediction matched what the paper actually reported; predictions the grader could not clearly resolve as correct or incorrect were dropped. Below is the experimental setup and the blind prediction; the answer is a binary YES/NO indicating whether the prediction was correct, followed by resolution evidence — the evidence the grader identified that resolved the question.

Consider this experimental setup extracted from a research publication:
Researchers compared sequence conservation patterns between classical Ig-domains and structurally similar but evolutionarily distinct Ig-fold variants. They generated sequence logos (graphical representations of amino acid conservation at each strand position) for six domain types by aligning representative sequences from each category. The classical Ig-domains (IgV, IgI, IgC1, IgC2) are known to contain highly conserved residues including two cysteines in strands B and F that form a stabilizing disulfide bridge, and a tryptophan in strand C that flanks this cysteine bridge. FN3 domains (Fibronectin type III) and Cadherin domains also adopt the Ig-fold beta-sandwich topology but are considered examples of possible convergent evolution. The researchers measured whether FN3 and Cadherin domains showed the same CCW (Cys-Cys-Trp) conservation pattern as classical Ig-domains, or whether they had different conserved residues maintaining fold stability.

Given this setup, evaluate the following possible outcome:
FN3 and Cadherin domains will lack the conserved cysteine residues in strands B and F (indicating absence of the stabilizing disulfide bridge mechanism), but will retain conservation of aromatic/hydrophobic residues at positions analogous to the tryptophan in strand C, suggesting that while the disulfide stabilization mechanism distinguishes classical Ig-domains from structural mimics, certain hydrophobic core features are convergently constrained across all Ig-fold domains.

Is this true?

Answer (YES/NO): YES